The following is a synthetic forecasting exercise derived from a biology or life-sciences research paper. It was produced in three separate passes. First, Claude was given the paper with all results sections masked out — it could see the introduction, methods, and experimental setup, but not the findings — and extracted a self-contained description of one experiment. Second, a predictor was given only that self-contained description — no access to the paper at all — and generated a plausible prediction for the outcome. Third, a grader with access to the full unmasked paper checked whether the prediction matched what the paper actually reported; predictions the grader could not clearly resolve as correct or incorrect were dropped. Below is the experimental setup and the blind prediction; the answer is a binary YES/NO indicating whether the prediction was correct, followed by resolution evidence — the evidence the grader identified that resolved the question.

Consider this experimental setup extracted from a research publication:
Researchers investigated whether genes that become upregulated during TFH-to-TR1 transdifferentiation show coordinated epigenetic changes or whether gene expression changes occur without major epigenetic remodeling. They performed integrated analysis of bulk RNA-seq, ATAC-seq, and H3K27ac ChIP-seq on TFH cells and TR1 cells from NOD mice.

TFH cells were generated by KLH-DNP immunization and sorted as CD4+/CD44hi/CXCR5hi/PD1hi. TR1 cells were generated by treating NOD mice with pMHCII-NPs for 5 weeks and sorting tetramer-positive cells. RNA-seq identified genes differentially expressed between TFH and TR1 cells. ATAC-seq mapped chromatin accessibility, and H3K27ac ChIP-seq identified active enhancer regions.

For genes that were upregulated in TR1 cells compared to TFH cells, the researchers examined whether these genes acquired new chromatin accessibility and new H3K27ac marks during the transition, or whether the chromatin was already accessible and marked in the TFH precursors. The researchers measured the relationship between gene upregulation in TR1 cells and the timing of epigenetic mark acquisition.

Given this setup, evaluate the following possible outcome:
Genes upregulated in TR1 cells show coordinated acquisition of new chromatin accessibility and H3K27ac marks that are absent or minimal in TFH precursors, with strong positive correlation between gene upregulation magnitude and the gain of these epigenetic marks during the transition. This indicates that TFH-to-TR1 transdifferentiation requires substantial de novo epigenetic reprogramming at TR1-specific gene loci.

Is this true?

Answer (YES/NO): NO